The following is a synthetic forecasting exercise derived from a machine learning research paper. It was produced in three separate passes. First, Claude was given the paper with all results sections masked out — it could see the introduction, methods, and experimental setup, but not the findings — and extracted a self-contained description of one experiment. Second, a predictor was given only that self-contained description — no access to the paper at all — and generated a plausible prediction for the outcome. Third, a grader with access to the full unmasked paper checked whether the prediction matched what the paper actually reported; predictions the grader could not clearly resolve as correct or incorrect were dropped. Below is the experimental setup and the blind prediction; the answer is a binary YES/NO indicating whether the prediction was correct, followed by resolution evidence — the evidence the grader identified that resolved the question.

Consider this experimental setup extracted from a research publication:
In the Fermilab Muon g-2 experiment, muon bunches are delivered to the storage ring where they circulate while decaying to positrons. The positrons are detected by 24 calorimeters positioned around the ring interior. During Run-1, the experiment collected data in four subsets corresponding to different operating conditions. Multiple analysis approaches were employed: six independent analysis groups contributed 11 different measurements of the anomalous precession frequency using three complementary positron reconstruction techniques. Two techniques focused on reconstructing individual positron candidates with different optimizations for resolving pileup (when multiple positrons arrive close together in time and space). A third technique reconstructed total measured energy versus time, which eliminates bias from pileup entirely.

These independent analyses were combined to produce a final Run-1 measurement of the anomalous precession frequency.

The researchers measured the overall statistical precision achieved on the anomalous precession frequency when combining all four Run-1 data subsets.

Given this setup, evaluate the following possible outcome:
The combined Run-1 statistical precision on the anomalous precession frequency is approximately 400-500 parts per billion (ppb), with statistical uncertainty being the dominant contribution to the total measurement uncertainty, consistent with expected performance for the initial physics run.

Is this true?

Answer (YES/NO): YES